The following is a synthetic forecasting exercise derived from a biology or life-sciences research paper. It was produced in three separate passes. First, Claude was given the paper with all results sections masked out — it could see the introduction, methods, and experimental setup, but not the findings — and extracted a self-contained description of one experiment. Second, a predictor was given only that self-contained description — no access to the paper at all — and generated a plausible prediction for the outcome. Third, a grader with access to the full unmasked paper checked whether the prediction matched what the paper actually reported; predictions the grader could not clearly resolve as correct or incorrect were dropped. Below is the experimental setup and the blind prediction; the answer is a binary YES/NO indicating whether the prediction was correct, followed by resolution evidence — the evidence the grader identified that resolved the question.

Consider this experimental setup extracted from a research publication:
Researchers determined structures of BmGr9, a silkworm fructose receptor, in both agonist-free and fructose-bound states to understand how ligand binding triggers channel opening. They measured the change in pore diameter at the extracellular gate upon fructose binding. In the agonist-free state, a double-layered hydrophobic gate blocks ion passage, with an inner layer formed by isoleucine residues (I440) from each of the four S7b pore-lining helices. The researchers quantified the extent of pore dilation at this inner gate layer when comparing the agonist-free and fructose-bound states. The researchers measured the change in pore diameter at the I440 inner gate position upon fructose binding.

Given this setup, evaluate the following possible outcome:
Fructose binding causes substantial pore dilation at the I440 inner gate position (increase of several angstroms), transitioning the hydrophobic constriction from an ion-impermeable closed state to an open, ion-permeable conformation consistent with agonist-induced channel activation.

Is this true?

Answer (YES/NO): NO